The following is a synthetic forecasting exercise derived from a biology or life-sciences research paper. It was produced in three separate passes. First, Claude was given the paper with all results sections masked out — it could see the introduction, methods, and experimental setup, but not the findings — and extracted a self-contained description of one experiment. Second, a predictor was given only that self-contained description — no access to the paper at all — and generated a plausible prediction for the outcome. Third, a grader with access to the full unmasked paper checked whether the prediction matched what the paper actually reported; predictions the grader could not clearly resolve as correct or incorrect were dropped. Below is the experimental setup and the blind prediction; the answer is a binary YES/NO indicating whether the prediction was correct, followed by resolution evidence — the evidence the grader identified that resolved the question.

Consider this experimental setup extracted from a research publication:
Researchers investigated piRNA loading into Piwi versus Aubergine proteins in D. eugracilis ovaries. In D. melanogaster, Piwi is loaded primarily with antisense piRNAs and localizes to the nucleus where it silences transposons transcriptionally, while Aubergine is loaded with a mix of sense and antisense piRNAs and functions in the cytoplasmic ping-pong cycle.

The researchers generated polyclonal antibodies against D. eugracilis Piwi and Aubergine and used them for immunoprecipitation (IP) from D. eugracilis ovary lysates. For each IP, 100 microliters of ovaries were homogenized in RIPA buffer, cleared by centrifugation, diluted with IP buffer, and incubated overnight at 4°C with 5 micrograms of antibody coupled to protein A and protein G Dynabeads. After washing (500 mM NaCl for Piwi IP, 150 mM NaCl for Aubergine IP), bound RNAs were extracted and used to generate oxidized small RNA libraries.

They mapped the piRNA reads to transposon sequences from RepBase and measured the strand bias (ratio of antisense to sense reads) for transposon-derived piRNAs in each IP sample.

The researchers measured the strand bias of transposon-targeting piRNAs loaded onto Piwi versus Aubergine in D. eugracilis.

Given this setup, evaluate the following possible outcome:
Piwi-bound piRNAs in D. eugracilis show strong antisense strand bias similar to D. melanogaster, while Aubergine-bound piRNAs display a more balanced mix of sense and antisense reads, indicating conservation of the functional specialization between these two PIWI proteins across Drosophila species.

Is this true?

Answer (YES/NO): NO